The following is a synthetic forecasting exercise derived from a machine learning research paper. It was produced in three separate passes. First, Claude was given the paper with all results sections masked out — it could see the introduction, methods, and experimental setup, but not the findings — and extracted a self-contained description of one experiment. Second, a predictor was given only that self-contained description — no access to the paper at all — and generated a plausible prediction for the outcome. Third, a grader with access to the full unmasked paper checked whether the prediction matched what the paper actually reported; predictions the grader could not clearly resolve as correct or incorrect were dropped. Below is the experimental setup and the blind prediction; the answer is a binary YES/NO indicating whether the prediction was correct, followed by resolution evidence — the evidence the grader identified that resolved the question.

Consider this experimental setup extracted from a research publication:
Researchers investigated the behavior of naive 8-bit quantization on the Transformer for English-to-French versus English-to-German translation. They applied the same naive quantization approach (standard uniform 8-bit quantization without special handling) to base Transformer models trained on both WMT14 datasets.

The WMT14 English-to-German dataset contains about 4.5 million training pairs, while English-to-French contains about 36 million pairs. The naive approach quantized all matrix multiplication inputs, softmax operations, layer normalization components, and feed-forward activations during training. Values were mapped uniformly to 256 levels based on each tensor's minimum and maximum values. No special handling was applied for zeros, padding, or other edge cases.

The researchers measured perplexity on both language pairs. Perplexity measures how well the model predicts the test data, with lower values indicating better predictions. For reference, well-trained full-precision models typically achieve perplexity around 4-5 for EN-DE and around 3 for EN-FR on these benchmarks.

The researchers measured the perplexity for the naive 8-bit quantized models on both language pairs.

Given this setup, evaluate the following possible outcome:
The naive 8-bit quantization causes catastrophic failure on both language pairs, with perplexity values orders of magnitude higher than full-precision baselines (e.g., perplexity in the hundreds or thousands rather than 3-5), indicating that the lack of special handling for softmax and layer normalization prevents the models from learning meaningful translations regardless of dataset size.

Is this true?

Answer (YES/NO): NO